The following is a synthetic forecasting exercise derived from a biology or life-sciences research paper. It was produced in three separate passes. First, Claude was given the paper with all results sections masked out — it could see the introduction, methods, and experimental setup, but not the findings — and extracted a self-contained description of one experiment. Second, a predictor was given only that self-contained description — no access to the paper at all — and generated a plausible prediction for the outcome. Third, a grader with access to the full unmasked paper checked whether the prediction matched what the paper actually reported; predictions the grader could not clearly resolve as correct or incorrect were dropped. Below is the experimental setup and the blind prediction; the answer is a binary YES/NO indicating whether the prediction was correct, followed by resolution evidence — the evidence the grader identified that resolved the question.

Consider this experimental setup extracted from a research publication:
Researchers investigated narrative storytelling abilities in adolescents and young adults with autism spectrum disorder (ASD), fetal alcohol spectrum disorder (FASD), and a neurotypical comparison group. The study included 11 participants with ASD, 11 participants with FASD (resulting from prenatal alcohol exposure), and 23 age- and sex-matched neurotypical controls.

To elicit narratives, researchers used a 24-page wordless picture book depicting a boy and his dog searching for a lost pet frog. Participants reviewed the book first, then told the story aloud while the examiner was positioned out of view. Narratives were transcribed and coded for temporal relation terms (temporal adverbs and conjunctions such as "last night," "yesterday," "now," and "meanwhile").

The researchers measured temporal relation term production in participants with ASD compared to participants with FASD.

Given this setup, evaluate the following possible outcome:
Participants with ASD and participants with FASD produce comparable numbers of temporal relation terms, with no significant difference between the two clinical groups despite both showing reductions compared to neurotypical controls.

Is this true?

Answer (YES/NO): NO